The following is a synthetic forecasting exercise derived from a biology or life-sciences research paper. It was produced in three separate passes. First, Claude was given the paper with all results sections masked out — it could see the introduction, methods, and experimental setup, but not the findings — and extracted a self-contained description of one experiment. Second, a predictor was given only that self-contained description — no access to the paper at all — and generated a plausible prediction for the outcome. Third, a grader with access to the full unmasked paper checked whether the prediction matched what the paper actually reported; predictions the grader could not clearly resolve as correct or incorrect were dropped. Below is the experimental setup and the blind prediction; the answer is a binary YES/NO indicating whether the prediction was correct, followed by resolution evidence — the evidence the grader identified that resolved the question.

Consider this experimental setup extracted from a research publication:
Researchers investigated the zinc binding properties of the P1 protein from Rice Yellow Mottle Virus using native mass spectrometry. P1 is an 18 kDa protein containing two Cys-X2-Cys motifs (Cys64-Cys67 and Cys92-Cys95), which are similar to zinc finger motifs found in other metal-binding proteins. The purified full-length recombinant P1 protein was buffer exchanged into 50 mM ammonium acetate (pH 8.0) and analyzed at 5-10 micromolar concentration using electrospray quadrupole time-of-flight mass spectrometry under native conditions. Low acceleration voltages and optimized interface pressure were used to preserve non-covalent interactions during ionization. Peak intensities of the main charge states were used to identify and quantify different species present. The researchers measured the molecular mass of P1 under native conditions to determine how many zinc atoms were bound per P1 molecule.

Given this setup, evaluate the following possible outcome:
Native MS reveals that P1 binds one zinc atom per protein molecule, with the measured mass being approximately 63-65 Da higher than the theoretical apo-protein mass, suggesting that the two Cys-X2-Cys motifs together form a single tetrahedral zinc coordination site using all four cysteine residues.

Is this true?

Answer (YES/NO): NO